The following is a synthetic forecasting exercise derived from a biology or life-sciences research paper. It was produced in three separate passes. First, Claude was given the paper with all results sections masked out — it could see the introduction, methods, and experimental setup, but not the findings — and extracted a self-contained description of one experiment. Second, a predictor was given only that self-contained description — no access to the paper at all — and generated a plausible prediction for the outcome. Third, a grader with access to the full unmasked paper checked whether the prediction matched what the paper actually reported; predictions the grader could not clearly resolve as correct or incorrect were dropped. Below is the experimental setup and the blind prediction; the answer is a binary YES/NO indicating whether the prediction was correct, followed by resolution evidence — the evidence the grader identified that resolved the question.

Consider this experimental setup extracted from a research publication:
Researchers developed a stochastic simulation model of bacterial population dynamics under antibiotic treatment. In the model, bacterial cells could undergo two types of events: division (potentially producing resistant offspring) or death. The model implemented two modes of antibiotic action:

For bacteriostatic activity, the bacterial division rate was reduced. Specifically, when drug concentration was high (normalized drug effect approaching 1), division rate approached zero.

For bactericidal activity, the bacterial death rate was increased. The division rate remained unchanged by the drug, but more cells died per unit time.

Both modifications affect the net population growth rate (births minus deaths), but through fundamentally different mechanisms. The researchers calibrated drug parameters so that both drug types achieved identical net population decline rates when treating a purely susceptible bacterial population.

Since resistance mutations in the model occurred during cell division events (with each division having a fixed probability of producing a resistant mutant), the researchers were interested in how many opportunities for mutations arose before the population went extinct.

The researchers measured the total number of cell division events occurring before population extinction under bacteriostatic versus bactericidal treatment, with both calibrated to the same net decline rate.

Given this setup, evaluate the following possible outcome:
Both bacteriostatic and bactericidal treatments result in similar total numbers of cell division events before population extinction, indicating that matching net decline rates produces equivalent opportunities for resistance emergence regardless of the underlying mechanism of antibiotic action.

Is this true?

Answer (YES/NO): NO